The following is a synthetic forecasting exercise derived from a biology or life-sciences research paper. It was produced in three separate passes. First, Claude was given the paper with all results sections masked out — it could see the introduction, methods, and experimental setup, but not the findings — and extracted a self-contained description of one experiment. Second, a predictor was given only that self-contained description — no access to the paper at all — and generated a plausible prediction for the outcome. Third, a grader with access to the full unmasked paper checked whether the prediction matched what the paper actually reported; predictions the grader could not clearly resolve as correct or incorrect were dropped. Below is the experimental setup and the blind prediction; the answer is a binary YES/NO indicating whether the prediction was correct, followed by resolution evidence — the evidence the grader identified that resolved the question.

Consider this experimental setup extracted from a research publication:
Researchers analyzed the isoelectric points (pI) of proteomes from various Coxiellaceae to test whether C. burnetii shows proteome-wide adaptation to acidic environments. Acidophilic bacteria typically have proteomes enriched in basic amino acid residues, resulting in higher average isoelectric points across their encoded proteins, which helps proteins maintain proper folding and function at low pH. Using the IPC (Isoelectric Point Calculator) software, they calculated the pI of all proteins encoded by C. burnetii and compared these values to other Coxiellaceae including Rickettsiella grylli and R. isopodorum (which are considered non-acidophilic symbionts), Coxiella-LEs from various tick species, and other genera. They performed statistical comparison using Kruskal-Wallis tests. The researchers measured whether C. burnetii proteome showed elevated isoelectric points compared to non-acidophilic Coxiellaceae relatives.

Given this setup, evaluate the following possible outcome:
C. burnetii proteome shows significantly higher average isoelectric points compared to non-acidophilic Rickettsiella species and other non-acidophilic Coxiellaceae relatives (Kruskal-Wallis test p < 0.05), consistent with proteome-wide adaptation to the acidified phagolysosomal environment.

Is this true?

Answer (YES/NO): NO